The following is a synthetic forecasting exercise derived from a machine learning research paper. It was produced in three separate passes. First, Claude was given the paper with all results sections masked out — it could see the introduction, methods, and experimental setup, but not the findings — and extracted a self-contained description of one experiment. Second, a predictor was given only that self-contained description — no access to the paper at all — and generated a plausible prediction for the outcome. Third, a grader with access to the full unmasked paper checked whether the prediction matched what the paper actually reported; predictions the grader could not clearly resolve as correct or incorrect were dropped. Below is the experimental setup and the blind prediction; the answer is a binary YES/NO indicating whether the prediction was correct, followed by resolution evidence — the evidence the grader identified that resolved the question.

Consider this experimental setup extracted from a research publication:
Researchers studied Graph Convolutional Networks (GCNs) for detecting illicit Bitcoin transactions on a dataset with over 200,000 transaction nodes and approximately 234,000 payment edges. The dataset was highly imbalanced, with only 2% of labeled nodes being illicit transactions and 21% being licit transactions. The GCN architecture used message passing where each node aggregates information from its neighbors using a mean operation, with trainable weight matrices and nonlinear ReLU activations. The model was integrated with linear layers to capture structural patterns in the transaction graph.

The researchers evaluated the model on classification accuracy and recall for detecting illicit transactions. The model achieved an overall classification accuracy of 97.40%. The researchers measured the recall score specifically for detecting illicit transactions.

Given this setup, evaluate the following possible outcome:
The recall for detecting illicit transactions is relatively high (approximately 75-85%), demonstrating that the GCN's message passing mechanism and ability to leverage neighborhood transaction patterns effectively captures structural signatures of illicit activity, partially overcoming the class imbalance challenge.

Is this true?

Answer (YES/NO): NO